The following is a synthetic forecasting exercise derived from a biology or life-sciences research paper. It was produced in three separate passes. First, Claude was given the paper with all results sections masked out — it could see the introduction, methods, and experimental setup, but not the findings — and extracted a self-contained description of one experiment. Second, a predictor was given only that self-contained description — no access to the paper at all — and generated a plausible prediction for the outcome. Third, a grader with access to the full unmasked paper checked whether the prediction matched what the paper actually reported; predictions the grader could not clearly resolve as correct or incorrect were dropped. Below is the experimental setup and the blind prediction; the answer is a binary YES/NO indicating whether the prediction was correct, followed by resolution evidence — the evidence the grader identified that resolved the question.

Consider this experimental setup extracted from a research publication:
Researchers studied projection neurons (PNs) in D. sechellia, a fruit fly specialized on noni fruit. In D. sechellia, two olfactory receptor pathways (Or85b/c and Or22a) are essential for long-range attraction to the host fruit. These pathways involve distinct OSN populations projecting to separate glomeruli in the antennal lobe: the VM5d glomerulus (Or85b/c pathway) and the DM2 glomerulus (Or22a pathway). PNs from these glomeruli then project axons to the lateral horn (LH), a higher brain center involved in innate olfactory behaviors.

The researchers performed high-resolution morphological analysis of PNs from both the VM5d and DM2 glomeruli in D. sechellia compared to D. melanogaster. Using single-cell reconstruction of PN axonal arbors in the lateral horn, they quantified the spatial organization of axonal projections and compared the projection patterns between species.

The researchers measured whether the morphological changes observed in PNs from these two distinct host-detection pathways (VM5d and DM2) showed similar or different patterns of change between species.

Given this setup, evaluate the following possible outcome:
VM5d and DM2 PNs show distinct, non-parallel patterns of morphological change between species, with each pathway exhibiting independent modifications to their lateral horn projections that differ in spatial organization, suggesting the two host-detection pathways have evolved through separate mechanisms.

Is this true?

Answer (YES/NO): NO